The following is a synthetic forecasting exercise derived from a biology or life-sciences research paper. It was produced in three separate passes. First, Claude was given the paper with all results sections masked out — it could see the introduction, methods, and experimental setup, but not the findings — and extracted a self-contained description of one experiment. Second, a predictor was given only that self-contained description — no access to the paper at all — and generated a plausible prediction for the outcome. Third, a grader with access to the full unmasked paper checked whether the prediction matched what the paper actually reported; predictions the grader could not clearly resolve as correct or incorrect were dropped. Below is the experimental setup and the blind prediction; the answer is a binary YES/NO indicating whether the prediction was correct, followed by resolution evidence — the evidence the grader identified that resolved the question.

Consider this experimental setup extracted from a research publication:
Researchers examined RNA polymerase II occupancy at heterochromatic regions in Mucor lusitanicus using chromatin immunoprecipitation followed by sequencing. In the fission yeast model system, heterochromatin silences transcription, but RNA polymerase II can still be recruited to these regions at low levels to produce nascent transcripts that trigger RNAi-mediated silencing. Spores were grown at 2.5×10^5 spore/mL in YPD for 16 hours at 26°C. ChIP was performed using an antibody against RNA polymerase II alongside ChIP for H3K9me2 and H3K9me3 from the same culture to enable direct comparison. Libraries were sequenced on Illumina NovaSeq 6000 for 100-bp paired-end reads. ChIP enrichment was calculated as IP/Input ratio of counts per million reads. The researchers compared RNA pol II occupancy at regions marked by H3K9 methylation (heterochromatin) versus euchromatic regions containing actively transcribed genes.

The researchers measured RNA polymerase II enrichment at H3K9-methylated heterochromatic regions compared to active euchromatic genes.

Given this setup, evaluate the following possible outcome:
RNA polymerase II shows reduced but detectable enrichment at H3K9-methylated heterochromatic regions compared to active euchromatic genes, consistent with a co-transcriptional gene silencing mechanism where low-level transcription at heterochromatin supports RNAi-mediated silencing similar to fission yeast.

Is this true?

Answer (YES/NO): NO